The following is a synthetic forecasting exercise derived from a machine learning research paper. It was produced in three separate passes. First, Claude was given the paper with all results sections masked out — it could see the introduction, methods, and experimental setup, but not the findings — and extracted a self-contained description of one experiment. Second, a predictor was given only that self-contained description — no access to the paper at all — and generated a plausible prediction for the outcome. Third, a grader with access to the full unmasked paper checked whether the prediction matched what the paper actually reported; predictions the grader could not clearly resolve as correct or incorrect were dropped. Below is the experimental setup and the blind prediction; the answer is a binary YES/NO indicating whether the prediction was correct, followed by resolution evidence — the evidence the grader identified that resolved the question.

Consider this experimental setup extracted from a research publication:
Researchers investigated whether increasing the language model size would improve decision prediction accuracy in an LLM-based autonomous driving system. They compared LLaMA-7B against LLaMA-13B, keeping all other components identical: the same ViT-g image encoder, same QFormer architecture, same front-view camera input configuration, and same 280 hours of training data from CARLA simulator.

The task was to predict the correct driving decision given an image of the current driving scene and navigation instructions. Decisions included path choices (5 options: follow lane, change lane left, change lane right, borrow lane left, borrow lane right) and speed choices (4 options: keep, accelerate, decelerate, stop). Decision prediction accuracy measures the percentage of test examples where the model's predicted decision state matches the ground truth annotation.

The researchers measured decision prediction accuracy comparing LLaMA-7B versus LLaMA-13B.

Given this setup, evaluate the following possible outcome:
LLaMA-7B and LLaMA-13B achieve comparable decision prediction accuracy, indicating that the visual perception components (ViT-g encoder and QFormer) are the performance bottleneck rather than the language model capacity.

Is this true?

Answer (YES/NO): NO